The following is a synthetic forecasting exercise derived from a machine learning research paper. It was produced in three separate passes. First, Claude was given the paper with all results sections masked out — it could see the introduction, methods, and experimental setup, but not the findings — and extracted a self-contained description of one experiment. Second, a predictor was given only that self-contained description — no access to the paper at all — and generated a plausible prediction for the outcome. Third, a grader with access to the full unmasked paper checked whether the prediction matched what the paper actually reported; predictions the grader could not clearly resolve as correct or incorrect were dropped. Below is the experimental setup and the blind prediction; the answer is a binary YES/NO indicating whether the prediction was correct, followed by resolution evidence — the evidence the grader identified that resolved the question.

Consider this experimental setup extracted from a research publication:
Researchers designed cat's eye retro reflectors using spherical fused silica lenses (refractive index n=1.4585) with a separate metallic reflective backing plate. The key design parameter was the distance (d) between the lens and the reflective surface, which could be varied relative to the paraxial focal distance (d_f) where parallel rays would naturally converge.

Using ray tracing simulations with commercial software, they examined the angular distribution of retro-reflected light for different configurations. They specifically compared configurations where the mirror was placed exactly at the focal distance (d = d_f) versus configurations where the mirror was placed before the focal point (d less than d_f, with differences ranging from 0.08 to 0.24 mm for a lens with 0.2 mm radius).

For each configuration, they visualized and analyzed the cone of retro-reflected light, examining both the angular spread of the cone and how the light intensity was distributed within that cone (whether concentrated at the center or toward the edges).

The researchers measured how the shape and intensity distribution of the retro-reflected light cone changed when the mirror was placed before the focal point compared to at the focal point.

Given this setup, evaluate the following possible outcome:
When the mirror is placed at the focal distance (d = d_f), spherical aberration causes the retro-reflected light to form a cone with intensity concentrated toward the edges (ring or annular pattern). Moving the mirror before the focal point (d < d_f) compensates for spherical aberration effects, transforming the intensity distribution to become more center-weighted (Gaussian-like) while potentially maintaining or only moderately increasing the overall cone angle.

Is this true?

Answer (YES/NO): NO